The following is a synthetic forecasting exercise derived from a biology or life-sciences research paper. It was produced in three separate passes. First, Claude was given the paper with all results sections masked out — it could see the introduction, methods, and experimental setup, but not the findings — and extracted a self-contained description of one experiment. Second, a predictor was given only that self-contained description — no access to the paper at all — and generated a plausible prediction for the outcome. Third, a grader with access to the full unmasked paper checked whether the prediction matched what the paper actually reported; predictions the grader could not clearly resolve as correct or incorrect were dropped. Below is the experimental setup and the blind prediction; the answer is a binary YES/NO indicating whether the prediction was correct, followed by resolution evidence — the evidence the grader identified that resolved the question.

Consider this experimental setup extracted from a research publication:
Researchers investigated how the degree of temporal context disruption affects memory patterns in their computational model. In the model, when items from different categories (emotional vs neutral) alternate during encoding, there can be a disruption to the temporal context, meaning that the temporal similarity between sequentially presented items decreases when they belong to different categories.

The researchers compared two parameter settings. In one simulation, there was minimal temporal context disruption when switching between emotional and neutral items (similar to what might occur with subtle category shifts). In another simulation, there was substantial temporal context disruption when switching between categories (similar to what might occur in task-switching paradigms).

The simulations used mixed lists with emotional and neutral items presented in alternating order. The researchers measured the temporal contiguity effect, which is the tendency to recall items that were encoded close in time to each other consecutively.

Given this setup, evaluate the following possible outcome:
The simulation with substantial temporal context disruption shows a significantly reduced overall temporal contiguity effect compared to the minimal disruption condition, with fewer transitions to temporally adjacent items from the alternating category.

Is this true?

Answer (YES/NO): NO